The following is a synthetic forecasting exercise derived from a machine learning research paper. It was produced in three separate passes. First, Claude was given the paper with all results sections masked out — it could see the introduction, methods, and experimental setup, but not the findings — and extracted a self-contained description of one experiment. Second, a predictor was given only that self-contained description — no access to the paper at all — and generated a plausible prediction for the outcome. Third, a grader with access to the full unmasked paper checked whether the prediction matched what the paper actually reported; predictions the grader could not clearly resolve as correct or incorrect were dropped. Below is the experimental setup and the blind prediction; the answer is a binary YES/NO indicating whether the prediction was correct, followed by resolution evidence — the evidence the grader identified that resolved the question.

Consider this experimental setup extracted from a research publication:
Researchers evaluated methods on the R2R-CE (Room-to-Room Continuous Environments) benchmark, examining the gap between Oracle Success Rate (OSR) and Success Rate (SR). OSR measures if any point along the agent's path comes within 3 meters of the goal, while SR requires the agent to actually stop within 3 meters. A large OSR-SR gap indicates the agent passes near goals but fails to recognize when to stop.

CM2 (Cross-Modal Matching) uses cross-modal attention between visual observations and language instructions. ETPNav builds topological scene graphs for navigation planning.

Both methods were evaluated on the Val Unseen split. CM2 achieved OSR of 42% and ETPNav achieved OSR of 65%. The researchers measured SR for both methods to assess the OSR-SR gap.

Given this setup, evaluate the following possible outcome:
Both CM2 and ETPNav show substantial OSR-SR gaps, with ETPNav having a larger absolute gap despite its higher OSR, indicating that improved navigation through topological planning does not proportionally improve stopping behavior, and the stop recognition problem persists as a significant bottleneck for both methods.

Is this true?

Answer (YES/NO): NO